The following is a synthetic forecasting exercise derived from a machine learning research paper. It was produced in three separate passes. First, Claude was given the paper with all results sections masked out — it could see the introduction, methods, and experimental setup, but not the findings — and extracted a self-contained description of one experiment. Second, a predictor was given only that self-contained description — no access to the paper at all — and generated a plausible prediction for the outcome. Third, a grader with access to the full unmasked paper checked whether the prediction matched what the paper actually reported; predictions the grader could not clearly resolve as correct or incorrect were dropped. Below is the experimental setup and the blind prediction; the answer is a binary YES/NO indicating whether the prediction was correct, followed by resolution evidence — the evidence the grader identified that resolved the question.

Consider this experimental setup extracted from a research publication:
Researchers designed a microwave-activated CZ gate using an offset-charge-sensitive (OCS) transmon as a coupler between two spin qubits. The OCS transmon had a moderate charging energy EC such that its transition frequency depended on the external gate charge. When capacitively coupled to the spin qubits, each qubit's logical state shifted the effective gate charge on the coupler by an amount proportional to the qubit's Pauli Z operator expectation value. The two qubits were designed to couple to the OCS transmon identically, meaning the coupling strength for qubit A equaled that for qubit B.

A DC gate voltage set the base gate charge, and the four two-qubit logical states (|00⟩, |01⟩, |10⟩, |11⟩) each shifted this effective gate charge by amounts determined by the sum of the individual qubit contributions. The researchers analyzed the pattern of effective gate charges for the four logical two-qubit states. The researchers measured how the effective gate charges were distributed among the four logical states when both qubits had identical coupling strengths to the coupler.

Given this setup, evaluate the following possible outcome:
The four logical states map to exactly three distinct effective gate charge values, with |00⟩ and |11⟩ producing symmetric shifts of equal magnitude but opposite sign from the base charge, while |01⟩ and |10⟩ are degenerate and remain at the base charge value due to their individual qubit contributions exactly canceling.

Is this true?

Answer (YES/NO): YES